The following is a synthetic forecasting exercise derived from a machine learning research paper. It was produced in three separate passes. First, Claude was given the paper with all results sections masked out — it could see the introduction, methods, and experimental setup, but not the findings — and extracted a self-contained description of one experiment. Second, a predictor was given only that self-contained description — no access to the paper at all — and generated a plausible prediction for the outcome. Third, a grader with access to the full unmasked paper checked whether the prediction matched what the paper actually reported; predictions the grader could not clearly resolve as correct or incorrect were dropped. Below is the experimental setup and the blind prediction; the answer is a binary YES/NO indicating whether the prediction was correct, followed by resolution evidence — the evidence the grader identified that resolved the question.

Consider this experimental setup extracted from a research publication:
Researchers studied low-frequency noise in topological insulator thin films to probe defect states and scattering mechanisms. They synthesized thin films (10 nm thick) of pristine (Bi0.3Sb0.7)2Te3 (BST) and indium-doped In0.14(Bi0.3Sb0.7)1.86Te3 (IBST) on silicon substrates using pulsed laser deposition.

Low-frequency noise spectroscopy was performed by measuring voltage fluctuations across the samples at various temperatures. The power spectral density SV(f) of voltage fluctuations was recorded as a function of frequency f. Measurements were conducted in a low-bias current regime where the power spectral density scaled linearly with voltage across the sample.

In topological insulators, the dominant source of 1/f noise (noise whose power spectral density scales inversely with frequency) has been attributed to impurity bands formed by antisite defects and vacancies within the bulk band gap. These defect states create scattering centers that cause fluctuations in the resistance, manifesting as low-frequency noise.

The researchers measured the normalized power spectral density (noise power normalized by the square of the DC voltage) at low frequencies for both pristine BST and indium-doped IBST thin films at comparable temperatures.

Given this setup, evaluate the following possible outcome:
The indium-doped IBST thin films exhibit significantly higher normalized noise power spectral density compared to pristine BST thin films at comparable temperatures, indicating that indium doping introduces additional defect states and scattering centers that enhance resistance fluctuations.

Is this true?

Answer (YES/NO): NO